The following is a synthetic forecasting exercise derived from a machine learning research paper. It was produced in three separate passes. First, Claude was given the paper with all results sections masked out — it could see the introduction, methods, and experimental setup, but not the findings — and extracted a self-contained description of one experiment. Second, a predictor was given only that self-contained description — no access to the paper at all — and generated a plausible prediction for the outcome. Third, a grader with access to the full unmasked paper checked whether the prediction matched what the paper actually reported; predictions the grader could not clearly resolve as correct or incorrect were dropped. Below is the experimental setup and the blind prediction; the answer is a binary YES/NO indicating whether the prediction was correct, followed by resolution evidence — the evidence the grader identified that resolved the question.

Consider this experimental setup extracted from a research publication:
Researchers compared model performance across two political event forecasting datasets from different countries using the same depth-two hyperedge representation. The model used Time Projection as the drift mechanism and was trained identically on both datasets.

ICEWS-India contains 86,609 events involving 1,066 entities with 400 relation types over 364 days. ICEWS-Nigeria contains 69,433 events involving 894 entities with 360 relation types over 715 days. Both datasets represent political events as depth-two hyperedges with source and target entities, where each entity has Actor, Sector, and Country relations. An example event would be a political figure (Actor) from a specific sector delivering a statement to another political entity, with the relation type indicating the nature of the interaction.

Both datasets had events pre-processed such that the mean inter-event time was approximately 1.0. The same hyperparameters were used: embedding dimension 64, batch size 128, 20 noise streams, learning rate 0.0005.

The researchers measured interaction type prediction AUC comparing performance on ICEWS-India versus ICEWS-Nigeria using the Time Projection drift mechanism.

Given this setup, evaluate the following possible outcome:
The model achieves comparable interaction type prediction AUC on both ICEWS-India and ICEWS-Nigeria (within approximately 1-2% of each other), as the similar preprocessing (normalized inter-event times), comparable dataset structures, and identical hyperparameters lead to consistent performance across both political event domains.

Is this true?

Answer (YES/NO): NO